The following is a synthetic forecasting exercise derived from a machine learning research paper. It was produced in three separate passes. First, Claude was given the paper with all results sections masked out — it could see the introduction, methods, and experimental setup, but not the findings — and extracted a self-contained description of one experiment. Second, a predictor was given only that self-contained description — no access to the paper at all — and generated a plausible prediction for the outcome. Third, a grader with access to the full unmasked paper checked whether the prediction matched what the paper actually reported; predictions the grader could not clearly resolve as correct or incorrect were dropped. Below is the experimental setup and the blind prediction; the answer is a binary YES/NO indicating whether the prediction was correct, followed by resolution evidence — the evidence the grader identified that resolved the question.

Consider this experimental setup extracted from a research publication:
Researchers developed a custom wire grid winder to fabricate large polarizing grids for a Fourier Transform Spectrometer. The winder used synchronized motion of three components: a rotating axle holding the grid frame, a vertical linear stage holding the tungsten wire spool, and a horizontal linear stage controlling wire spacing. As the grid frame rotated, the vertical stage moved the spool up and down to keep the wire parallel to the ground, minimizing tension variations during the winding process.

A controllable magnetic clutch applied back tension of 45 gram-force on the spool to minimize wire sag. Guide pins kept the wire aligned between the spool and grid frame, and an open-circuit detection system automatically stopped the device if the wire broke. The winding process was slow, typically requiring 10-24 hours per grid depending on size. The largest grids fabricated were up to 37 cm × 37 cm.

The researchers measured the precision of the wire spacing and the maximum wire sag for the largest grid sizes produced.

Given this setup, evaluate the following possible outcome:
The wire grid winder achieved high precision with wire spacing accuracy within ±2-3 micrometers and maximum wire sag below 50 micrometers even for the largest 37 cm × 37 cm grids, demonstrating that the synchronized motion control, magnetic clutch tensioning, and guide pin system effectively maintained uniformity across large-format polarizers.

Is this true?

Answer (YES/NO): NO